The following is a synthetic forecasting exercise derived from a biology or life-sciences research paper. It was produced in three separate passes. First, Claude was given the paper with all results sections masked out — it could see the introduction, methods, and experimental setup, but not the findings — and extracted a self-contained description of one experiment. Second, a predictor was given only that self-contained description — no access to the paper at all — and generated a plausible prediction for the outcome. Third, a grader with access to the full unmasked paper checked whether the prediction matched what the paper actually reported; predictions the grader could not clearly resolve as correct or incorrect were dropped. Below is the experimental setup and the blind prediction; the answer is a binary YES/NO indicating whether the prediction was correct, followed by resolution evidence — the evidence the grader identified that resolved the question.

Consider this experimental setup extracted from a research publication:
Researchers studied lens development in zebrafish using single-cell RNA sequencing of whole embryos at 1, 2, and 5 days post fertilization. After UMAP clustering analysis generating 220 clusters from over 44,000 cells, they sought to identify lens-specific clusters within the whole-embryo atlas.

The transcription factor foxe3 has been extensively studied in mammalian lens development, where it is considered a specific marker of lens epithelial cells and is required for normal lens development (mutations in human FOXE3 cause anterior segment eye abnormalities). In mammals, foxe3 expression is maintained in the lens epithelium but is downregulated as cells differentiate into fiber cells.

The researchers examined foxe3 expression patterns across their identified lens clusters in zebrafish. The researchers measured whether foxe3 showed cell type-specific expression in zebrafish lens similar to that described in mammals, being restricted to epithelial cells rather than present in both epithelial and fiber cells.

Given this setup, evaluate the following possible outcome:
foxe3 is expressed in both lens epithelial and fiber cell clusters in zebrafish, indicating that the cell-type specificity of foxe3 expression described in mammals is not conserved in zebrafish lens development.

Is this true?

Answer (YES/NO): NO